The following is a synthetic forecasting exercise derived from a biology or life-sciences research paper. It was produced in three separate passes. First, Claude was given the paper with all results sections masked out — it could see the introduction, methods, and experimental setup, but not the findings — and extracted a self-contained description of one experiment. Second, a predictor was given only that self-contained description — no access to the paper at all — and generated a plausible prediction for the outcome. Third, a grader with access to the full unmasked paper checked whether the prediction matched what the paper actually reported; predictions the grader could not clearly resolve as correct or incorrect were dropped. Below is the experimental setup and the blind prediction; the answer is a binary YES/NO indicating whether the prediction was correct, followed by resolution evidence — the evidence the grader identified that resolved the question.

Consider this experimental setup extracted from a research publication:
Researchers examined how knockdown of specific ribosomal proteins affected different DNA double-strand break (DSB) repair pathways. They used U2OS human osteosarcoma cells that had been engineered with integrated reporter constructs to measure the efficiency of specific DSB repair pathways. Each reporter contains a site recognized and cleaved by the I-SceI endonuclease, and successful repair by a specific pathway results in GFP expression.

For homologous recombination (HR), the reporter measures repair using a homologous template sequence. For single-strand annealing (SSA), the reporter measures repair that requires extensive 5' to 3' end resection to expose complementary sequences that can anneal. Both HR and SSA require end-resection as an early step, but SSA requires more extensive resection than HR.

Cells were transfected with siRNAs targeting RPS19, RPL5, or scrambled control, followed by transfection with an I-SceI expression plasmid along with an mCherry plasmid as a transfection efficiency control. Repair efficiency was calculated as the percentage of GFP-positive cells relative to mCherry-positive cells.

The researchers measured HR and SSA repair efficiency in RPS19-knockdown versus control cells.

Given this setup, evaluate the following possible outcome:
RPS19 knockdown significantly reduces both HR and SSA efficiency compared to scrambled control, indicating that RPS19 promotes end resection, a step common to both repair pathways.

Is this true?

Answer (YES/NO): NO